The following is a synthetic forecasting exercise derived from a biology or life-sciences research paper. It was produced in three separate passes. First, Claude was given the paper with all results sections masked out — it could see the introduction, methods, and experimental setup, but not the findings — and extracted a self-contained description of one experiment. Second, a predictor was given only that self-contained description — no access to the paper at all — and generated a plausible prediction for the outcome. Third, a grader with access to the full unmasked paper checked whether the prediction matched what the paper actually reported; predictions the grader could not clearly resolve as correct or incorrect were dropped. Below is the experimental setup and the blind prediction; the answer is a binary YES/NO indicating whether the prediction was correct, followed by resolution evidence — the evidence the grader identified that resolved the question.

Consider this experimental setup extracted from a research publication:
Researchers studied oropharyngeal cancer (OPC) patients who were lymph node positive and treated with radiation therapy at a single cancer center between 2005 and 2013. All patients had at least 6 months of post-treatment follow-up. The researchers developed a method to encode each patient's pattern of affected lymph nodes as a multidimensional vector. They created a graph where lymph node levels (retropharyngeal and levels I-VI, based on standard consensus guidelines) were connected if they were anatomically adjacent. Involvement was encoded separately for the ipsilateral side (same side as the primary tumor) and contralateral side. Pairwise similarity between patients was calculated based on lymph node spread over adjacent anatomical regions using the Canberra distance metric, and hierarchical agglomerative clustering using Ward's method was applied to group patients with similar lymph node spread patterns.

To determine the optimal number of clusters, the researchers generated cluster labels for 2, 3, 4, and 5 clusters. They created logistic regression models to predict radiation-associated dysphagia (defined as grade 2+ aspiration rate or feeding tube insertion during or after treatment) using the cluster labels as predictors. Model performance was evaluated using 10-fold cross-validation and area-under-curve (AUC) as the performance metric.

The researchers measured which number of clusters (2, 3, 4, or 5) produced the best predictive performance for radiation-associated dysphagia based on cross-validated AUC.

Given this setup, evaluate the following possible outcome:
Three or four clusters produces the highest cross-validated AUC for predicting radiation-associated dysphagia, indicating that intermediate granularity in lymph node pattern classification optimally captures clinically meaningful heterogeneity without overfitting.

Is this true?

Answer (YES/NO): YES